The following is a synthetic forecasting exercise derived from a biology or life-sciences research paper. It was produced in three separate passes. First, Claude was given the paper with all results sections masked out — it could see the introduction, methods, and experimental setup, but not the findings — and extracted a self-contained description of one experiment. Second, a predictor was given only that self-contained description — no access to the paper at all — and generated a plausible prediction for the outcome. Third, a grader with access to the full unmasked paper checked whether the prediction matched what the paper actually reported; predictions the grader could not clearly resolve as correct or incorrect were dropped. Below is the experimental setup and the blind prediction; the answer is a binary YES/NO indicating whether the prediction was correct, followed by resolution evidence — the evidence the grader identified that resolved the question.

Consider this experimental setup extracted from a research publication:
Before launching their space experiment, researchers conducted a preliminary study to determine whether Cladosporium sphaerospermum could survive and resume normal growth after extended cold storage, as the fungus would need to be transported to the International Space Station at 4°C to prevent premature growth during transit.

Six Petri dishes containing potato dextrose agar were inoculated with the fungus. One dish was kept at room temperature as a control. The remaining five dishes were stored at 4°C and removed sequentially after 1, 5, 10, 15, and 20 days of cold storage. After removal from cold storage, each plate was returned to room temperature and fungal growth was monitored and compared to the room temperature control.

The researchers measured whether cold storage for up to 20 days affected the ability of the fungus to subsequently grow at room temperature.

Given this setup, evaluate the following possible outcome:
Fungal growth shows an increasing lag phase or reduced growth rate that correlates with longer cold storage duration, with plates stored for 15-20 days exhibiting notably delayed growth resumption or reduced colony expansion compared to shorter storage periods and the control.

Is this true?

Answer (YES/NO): NO